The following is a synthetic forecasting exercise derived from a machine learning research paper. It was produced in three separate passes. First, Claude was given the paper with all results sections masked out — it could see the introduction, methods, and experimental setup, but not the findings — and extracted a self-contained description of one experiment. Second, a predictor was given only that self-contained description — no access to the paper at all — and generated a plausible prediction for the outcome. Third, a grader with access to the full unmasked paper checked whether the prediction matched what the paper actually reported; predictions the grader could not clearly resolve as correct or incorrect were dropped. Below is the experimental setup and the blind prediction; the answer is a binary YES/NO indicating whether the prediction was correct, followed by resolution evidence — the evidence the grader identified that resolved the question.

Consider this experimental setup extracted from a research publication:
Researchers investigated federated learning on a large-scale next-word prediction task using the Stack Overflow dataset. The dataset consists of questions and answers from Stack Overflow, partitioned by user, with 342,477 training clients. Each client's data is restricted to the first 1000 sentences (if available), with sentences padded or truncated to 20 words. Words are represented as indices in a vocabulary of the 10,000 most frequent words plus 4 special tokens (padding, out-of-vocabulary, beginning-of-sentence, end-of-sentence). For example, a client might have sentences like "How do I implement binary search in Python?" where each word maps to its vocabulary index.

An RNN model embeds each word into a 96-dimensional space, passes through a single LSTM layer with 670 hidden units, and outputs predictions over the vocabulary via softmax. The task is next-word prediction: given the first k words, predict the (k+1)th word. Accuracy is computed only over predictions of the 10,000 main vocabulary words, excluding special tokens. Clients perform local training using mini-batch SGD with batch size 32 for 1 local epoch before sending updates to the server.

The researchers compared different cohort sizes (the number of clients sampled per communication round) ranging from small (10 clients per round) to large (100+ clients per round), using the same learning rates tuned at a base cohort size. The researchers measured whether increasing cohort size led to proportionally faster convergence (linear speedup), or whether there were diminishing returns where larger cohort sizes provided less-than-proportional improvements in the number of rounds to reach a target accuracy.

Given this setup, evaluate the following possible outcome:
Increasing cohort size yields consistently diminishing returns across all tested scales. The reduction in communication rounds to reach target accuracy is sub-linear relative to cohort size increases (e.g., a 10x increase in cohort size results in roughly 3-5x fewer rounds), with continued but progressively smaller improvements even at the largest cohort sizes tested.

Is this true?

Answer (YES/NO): NO